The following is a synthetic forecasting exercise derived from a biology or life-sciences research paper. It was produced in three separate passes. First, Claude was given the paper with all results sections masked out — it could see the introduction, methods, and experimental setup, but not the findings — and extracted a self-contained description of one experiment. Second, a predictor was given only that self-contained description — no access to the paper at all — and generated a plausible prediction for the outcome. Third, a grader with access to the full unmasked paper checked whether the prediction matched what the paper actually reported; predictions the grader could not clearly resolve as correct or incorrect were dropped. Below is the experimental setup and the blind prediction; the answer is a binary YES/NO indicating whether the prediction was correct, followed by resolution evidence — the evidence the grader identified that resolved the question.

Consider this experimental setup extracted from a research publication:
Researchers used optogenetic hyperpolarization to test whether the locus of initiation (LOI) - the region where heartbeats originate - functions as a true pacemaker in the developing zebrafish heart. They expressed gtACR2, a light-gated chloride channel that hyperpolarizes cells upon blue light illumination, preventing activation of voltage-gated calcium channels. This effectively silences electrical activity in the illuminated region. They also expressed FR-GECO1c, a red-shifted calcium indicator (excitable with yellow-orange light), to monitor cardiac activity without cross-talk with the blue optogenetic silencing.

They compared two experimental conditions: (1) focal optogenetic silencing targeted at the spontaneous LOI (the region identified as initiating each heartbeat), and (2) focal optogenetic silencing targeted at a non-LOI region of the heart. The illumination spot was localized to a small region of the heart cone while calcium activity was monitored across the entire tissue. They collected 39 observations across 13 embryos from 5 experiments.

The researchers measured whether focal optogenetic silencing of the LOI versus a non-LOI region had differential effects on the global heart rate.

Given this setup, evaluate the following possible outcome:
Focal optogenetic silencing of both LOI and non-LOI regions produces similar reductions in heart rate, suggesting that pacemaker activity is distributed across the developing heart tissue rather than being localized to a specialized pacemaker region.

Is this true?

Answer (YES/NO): NO